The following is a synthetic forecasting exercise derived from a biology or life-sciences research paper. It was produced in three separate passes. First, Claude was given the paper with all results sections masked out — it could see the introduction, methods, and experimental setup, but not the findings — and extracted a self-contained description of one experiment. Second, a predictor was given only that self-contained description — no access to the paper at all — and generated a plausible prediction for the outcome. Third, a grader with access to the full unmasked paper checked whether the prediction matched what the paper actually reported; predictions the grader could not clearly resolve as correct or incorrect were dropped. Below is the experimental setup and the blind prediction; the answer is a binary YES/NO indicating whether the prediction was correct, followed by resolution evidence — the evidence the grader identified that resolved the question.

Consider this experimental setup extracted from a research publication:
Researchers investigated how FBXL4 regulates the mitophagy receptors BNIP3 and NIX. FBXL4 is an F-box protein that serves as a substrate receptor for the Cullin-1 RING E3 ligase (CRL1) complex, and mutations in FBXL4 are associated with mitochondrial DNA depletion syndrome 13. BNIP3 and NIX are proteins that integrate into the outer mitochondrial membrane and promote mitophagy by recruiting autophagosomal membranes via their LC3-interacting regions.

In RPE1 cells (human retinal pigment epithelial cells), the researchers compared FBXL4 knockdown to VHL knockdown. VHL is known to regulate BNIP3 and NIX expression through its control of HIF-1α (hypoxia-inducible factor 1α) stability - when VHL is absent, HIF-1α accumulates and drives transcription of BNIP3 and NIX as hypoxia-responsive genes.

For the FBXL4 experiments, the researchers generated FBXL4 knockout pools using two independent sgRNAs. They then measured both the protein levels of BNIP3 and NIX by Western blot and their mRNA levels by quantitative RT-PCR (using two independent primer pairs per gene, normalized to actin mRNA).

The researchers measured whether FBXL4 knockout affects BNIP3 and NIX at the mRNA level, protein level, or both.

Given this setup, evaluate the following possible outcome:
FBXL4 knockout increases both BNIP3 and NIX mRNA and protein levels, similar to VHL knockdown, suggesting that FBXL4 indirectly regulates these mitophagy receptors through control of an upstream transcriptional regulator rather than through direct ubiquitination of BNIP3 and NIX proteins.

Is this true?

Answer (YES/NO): NO